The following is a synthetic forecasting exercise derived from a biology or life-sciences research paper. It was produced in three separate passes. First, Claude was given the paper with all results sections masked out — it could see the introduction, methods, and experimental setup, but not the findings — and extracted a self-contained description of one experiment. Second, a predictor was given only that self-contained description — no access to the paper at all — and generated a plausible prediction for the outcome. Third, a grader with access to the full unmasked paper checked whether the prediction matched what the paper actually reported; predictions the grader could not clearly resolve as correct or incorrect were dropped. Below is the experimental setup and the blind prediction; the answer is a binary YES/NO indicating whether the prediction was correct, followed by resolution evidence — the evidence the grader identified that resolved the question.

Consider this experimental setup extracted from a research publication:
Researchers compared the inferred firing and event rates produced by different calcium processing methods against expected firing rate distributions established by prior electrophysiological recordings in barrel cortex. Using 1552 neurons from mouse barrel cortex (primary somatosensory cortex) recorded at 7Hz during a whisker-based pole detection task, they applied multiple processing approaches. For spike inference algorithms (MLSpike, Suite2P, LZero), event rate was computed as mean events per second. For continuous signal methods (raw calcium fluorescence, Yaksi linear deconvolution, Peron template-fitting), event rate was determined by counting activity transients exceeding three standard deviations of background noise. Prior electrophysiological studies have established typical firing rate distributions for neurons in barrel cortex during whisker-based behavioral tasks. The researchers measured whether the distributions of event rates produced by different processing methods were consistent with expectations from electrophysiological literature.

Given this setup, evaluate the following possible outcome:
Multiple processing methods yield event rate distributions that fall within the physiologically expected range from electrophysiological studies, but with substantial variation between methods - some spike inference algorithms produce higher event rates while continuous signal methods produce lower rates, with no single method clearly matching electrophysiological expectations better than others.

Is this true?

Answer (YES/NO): NO